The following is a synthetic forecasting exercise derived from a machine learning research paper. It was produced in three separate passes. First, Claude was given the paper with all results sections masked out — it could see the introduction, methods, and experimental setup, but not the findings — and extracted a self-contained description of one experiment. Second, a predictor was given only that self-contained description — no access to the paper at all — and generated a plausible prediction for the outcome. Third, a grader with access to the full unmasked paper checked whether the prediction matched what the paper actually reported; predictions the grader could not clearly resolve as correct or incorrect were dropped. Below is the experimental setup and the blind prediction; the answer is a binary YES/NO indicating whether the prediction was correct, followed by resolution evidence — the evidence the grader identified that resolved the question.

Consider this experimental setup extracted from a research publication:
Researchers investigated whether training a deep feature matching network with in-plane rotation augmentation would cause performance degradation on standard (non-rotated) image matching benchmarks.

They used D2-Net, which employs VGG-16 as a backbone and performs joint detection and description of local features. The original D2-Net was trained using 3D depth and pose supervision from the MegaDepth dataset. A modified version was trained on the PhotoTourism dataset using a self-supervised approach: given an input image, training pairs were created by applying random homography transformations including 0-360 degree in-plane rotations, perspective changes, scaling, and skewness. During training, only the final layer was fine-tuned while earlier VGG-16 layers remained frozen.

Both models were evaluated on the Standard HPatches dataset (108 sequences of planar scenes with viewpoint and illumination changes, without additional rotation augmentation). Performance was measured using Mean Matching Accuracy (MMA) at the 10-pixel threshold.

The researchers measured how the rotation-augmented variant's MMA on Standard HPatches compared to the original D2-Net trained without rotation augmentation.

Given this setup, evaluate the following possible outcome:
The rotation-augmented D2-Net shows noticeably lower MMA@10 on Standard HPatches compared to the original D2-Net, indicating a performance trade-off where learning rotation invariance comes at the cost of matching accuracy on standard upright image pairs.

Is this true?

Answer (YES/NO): YES